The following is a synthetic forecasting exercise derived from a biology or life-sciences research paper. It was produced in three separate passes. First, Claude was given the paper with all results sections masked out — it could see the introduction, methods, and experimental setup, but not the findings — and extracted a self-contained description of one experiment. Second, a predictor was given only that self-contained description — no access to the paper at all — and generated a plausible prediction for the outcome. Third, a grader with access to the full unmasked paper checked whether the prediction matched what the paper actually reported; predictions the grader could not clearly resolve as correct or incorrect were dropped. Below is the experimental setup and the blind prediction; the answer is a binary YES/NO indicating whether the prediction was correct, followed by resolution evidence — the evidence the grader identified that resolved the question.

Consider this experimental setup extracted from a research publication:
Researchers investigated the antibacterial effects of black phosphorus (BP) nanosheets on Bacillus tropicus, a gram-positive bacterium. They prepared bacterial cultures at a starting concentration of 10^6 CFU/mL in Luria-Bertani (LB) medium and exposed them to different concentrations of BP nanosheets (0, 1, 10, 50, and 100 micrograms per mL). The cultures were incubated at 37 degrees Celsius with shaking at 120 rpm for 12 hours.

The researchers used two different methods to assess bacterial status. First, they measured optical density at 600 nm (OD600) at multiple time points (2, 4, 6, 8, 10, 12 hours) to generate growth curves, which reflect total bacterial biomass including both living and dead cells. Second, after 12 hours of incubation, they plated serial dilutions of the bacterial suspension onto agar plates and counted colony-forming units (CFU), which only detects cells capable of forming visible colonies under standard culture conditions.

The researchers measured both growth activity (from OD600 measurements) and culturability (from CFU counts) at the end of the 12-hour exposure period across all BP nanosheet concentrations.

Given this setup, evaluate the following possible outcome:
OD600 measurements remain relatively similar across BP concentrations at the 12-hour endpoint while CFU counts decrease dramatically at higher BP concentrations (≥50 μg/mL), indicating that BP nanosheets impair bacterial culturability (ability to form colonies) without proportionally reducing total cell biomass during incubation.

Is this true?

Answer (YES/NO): YES